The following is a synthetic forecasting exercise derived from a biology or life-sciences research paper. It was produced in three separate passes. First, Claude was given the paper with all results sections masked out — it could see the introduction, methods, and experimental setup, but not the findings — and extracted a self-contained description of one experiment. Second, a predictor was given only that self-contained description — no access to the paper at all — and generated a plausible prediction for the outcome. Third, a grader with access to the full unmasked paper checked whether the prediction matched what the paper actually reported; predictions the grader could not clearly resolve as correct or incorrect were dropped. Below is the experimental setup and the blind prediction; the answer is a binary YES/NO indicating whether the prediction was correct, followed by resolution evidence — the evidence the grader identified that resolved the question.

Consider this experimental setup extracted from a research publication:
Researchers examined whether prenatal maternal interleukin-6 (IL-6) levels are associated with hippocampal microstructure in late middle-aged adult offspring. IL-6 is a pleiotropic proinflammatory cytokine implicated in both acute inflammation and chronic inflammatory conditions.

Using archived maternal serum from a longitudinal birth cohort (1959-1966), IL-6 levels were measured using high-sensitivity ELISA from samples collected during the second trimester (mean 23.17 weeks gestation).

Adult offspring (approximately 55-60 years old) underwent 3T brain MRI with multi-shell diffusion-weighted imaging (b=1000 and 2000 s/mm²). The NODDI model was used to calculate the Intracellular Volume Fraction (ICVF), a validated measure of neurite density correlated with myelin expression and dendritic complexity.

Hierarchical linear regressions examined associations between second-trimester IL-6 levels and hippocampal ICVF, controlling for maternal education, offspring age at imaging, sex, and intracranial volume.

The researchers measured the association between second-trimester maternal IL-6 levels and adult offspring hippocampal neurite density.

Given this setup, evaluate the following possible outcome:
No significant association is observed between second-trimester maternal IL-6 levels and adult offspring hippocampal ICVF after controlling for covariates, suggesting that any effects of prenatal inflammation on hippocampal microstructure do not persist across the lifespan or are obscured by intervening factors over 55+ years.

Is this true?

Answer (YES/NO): YES